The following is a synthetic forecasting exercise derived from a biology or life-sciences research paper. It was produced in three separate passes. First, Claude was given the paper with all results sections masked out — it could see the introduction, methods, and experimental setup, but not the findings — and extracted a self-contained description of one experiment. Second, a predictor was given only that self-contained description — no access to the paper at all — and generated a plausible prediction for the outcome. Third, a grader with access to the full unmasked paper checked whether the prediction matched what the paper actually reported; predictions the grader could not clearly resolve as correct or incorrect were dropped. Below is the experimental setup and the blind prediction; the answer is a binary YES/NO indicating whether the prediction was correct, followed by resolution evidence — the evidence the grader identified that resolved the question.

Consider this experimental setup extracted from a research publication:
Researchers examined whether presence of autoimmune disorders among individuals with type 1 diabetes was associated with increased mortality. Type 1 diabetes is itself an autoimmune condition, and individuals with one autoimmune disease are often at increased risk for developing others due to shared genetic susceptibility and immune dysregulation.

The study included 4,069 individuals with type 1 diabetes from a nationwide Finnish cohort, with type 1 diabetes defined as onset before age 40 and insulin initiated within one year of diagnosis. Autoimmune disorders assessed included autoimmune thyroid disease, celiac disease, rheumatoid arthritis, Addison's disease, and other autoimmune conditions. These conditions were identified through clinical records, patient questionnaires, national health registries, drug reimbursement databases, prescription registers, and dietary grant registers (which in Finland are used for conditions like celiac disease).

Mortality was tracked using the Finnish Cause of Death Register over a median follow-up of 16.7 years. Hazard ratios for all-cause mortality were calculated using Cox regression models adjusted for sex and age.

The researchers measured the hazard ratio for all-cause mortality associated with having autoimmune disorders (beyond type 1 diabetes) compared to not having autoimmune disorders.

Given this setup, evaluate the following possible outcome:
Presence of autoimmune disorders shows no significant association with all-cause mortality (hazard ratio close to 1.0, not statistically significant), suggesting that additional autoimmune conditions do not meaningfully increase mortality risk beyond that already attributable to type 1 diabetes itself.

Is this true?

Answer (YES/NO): YES